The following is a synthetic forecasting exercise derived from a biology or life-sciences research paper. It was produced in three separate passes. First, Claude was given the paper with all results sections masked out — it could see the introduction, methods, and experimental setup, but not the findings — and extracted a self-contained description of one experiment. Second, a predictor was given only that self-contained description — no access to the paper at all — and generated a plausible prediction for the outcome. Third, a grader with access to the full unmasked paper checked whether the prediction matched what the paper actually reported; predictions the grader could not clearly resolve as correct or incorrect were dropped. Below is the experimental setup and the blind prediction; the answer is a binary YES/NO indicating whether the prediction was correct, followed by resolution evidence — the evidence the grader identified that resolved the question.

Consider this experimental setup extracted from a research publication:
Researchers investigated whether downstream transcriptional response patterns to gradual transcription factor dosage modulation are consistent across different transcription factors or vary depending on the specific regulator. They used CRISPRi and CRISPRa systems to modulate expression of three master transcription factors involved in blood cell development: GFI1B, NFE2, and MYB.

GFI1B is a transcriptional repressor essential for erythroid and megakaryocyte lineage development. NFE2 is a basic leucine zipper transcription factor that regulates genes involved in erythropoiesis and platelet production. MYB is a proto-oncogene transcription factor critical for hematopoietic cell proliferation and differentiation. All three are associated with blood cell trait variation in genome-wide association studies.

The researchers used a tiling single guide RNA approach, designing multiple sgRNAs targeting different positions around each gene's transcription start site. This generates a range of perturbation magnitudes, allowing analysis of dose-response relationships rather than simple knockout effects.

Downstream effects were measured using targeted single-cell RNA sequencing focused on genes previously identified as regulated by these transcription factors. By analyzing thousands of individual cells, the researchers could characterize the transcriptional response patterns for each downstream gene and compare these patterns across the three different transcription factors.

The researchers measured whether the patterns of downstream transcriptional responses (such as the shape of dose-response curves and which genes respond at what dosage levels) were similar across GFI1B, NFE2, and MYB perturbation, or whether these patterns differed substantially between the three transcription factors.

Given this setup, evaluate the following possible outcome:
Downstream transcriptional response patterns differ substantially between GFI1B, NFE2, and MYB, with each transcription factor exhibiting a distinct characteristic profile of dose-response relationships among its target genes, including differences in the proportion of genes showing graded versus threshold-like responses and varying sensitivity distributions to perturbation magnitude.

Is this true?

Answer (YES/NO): YES